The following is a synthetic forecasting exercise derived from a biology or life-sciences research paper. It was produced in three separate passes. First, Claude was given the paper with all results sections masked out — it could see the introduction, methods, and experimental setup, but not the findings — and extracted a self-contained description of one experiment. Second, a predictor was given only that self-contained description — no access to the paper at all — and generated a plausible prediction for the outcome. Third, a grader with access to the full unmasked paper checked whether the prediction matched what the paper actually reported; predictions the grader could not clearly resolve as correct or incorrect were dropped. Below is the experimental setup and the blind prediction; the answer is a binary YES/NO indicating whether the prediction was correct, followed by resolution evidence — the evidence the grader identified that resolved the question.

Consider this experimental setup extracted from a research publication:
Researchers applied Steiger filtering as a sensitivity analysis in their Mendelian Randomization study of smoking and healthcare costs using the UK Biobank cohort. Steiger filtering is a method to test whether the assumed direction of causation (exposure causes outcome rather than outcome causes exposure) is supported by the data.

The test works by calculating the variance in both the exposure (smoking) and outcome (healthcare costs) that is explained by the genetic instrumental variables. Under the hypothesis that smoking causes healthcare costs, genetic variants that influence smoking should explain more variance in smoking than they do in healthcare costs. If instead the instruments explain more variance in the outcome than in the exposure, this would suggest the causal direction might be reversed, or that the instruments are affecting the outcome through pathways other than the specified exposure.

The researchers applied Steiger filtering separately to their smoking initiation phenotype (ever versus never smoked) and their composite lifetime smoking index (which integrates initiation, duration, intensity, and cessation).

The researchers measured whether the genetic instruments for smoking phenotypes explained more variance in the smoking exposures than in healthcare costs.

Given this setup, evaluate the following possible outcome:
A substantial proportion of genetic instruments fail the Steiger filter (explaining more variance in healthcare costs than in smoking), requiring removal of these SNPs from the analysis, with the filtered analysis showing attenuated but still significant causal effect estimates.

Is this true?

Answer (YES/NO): NO